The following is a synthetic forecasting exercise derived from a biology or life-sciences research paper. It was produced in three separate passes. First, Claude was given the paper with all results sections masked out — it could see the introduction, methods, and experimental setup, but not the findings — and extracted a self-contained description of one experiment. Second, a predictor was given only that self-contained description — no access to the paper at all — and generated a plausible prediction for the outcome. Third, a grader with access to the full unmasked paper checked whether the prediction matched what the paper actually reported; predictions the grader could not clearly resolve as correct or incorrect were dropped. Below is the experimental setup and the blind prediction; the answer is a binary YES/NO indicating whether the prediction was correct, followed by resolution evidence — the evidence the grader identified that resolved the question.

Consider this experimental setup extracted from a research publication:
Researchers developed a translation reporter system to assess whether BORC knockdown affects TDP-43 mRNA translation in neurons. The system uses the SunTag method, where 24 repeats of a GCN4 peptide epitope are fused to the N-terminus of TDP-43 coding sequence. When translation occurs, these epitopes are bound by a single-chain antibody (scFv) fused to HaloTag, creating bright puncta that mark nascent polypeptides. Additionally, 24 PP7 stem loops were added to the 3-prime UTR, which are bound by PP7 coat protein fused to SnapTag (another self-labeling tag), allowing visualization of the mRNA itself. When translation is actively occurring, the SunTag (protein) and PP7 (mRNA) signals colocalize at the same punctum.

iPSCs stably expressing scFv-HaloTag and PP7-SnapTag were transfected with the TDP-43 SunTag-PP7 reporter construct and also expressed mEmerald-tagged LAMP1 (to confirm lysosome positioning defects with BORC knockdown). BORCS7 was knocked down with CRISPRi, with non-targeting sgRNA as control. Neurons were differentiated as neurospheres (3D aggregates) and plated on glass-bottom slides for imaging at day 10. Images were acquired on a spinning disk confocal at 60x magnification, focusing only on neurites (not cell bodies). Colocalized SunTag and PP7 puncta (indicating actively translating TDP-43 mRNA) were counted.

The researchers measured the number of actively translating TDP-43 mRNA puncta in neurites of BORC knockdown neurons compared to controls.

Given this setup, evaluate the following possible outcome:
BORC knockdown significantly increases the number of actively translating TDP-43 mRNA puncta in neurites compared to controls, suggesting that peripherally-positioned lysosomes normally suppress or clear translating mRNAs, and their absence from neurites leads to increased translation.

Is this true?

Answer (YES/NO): NO